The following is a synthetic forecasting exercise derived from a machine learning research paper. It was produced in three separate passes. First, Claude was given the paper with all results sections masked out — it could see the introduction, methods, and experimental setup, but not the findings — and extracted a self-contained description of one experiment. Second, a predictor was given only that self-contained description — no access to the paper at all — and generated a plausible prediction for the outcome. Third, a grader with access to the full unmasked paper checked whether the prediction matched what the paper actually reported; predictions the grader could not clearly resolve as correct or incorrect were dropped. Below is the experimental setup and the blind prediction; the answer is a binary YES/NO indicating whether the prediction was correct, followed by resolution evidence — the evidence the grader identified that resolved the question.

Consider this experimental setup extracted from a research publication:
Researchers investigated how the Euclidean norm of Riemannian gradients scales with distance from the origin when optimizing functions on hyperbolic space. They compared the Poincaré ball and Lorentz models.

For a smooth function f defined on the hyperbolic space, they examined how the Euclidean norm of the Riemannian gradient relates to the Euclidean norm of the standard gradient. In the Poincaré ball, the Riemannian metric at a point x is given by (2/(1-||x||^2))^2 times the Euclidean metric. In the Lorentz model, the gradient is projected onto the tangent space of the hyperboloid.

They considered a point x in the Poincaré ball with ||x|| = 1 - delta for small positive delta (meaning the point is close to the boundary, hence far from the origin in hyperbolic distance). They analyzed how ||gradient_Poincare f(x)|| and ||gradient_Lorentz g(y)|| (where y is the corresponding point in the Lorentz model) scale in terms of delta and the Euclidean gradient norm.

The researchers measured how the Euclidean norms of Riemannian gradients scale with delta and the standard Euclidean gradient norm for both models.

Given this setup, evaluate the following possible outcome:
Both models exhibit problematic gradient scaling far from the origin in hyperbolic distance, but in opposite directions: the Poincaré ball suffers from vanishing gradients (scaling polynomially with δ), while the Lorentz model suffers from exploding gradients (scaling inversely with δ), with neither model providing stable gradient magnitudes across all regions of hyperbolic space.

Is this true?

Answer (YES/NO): NO